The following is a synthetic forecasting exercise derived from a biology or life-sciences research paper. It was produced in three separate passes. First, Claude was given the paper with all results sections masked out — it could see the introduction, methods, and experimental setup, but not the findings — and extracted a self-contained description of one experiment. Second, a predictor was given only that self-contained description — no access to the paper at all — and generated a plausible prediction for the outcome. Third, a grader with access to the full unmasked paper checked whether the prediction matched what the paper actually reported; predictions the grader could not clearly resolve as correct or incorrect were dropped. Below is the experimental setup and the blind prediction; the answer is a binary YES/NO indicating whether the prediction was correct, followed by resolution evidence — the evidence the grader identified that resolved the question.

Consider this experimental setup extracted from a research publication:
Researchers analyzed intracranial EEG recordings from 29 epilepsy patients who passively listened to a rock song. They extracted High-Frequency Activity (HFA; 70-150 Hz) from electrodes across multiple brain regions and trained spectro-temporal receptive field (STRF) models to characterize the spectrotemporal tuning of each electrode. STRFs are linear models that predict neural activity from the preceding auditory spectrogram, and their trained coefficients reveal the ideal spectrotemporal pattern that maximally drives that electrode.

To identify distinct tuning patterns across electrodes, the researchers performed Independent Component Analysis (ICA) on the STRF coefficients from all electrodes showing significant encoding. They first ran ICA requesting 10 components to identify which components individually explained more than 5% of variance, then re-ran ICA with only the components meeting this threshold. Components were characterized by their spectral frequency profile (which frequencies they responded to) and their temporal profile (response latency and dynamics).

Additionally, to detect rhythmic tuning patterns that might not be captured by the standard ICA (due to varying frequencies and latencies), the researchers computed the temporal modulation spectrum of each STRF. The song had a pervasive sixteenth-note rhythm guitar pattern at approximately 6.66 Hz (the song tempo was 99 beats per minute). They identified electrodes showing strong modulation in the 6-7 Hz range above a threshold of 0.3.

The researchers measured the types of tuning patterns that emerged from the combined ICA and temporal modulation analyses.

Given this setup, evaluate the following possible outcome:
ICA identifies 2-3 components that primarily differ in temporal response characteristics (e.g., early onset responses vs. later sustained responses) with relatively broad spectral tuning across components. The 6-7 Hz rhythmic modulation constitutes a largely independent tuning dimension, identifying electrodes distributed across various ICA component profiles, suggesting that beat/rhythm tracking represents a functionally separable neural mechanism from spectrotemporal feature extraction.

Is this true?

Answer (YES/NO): NO